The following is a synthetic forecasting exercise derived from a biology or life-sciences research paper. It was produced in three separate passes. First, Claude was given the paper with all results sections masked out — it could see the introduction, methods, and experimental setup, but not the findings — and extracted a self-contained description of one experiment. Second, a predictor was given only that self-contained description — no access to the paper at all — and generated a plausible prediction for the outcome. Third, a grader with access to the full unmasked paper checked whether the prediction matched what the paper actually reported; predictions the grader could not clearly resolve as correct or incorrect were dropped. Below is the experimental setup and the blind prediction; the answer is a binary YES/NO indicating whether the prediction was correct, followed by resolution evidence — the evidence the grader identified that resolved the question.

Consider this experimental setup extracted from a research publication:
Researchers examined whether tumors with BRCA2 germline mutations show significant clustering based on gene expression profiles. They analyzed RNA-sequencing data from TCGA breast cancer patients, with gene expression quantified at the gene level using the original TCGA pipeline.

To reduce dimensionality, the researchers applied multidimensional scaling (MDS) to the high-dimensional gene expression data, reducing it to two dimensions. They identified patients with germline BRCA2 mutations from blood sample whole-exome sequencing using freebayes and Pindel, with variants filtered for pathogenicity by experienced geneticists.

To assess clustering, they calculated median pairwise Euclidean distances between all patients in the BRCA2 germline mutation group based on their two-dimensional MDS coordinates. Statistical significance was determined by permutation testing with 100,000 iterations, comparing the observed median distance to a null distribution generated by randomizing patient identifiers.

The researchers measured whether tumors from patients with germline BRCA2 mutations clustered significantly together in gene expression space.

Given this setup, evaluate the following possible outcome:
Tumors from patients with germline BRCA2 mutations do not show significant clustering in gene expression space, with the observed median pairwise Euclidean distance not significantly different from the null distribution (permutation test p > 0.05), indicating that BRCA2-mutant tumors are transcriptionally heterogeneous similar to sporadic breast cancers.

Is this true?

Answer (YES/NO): YES